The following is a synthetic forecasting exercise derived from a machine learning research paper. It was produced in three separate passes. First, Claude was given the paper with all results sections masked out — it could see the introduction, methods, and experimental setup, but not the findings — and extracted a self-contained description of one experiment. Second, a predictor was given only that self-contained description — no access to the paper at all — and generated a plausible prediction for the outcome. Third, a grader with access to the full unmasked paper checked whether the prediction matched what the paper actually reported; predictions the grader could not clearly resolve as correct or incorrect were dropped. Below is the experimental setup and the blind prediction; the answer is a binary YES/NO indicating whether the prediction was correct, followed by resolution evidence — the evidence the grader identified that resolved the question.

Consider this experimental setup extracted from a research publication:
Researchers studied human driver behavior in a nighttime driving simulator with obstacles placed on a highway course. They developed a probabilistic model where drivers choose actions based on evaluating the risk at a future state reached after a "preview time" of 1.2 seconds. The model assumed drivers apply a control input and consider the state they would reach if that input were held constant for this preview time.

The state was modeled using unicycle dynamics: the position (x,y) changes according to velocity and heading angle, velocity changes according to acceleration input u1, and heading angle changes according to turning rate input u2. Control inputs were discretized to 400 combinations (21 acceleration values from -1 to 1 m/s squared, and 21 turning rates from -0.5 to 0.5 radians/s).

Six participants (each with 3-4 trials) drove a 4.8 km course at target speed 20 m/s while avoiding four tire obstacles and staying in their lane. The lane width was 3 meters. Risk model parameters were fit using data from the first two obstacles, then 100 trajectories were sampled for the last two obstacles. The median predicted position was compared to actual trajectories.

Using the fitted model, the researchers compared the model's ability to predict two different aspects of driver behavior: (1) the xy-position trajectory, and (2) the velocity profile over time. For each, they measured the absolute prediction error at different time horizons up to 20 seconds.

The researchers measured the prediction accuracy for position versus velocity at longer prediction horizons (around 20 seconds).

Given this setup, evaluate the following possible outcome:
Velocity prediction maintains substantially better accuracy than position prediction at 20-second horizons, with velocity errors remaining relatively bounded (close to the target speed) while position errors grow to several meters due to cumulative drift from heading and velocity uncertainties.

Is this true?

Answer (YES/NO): NO